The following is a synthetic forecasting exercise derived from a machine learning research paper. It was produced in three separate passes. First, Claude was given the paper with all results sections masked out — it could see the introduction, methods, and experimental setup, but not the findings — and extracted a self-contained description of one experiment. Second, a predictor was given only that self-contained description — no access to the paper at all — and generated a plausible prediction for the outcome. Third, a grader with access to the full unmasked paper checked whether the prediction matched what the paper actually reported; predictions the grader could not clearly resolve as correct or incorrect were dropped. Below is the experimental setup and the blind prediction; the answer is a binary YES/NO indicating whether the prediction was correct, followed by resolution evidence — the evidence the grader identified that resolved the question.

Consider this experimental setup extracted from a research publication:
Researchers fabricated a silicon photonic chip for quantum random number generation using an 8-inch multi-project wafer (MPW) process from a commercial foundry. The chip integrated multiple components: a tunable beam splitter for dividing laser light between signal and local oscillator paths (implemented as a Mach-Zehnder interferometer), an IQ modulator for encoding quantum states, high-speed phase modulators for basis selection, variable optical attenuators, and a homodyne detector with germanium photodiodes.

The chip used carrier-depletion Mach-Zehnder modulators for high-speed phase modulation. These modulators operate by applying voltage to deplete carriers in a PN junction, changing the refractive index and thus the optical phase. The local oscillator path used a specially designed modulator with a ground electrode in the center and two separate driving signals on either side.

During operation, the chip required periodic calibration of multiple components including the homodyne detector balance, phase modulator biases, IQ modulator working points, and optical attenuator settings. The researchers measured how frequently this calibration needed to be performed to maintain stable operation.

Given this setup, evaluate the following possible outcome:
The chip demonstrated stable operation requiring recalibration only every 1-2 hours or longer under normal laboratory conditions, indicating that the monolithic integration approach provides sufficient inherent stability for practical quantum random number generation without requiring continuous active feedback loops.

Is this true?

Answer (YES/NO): NO